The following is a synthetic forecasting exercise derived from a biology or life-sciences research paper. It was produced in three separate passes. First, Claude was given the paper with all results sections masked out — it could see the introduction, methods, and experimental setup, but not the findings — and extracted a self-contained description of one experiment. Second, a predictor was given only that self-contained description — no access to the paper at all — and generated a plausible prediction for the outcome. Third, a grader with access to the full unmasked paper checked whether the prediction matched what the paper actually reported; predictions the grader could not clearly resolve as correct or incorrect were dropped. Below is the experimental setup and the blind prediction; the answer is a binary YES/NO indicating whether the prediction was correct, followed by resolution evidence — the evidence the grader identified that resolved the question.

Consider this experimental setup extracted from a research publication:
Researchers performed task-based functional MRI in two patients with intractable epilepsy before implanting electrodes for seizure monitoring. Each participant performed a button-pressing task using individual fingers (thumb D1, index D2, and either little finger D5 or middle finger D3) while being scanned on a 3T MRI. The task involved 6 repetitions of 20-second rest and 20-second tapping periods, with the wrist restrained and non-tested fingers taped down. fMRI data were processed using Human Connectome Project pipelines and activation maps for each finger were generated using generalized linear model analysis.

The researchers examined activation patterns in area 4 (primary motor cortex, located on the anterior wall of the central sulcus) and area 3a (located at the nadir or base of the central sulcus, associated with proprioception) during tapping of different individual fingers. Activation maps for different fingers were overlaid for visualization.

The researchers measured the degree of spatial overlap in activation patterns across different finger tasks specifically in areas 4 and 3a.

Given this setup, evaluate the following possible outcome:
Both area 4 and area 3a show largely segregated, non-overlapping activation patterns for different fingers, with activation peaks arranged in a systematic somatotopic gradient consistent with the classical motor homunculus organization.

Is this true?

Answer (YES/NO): NO